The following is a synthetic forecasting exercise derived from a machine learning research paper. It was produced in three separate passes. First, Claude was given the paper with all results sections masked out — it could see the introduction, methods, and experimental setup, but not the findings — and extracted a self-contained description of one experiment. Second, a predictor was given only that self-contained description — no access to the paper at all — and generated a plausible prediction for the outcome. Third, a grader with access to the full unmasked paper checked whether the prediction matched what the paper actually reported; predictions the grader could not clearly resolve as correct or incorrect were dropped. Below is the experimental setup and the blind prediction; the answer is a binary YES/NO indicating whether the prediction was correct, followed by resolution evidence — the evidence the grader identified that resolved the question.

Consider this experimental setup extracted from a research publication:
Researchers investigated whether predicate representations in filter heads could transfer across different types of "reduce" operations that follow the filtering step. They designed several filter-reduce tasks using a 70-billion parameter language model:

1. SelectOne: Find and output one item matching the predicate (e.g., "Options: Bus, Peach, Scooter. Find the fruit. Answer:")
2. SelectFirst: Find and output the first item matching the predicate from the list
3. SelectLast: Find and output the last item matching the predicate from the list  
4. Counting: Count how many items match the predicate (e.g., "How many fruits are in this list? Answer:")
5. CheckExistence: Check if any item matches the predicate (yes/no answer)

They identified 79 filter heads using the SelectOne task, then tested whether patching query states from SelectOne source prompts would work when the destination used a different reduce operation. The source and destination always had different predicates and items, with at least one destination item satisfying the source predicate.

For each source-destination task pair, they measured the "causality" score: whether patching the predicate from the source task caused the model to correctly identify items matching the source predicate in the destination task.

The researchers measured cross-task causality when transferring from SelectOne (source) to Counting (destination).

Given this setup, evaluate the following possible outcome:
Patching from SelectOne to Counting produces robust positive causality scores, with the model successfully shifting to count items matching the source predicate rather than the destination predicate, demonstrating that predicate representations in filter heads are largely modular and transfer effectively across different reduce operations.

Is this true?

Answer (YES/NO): NO